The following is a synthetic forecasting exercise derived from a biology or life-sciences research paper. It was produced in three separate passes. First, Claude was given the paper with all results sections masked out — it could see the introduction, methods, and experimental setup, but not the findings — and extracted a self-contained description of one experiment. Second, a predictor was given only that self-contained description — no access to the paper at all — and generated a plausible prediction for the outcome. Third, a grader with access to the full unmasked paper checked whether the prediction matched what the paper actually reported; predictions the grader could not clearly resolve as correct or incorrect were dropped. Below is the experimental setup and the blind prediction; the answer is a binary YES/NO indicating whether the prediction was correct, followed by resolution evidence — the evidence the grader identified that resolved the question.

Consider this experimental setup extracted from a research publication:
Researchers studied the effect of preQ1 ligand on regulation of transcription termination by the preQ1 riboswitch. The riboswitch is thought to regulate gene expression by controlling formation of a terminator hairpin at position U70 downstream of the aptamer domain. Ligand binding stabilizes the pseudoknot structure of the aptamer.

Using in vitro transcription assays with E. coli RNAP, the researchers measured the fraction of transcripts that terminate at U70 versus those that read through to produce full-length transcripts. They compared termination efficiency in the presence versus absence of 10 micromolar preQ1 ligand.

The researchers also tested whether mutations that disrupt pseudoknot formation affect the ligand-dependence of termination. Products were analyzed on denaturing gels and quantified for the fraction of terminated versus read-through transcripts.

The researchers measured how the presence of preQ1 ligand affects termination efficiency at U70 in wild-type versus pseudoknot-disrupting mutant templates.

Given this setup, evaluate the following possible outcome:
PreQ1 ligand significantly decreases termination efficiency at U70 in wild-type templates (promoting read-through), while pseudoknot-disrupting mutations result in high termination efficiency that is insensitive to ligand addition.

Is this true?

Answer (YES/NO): NO